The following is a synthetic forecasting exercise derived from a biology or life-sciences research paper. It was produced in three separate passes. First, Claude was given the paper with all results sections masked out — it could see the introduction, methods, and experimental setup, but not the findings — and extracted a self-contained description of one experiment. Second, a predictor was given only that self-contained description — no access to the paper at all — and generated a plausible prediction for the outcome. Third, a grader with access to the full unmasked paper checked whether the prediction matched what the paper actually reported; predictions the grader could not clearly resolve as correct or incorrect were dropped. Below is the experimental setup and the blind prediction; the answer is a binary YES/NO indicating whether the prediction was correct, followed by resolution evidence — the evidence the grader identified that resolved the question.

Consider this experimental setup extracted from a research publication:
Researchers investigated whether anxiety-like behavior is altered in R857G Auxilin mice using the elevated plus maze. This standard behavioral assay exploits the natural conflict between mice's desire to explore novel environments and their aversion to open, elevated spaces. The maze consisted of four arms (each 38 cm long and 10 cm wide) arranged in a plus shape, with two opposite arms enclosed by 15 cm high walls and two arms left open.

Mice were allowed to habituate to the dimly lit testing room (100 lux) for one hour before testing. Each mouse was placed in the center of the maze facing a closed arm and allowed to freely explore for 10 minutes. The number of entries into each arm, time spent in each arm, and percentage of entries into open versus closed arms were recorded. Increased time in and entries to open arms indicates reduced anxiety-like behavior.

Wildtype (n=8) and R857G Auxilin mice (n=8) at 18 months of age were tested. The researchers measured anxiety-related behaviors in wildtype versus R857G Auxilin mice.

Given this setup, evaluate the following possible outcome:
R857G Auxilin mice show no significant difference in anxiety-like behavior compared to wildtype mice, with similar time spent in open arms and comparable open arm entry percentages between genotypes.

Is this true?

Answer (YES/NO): YES